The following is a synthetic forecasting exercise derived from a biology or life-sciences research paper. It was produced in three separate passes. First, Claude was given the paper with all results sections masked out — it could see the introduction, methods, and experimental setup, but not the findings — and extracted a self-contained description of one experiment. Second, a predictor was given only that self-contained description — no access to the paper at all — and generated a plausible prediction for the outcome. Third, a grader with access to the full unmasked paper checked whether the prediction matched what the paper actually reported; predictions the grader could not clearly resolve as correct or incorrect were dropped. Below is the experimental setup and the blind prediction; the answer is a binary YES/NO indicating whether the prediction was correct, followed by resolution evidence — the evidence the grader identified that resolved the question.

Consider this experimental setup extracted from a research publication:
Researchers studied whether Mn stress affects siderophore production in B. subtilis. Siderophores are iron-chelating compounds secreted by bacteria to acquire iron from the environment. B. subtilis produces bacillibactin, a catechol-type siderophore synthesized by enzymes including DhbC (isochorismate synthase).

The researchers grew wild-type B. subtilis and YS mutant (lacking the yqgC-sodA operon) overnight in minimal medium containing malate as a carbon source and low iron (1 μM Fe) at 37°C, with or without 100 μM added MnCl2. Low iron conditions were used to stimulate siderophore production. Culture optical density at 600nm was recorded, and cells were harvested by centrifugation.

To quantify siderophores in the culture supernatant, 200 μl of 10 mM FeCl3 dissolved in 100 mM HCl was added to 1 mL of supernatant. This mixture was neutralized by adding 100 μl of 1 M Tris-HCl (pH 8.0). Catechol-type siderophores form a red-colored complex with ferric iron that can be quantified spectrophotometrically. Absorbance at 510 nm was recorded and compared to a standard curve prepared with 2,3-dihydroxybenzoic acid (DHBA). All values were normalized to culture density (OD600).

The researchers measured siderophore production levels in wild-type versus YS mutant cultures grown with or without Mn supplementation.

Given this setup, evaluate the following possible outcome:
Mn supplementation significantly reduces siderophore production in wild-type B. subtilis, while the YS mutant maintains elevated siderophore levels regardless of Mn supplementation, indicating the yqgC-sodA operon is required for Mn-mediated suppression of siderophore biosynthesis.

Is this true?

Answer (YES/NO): NO